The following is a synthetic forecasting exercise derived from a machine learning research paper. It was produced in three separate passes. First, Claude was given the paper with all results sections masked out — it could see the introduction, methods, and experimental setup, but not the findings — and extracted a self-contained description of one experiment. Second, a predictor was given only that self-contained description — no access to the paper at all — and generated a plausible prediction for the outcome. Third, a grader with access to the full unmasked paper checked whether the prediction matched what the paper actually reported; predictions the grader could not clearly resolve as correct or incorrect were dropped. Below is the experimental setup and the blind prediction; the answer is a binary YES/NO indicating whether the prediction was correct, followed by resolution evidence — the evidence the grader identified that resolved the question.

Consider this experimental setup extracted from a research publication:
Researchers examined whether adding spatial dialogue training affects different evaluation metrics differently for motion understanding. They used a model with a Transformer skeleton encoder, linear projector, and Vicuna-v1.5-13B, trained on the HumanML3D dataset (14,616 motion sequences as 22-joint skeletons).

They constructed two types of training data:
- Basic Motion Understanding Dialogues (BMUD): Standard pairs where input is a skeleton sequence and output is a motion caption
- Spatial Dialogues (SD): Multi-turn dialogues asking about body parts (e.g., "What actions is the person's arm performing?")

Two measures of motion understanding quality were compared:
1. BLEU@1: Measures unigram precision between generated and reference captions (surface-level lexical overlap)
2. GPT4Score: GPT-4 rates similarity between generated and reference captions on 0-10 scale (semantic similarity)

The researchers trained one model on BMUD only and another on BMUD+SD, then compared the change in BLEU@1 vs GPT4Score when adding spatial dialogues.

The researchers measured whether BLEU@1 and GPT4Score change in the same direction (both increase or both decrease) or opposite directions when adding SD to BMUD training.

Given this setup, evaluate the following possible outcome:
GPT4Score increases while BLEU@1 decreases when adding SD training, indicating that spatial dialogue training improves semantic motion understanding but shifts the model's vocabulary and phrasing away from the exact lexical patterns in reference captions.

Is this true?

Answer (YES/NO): YES